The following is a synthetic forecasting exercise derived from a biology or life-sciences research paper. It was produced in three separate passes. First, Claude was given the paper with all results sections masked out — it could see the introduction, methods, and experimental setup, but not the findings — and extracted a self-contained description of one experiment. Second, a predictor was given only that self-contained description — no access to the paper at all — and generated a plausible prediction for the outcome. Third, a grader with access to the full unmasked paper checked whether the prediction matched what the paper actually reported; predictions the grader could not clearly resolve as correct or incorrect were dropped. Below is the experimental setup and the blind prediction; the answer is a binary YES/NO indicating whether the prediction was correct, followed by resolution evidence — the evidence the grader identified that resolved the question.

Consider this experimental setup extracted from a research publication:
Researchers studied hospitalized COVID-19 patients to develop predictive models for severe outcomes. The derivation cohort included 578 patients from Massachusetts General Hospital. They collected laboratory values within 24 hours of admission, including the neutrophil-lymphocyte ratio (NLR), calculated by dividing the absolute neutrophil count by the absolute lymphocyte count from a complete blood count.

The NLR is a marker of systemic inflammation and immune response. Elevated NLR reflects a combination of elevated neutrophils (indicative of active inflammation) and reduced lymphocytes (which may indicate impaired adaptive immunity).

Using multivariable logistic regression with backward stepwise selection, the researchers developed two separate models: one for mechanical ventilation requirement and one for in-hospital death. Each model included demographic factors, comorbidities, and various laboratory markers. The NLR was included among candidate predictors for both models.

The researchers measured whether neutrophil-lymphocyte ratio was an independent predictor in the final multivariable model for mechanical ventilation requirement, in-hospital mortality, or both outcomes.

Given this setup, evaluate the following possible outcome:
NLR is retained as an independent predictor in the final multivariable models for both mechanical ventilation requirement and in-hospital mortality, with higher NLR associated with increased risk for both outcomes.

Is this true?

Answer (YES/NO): YES